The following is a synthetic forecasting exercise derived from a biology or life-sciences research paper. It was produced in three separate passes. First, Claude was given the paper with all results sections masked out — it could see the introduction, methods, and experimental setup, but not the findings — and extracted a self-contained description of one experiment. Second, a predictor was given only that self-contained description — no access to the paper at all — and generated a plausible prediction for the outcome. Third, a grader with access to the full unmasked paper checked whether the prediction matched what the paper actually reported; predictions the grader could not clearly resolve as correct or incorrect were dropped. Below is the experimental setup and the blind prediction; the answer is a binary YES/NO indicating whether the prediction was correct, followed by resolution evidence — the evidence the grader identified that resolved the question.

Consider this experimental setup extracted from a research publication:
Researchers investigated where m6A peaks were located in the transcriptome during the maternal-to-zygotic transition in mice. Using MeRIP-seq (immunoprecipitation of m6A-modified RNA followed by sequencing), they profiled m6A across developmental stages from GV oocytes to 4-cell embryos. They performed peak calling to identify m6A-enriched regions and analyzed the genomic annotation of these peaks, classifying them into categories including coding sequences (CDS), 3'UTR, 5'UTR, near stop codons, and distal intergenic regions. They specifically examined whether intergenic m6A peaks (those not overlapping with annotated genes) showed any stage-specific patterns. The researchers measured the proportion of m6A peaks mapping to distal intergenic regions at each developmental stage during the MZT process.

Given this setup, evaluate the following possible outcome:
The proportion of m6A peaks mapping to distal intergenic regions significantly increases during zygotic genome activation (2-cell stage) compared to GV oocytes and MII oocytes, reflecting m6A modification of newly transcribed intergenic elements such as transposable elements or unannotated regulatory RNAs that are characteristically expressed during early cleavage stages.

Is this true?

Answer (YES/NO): NO